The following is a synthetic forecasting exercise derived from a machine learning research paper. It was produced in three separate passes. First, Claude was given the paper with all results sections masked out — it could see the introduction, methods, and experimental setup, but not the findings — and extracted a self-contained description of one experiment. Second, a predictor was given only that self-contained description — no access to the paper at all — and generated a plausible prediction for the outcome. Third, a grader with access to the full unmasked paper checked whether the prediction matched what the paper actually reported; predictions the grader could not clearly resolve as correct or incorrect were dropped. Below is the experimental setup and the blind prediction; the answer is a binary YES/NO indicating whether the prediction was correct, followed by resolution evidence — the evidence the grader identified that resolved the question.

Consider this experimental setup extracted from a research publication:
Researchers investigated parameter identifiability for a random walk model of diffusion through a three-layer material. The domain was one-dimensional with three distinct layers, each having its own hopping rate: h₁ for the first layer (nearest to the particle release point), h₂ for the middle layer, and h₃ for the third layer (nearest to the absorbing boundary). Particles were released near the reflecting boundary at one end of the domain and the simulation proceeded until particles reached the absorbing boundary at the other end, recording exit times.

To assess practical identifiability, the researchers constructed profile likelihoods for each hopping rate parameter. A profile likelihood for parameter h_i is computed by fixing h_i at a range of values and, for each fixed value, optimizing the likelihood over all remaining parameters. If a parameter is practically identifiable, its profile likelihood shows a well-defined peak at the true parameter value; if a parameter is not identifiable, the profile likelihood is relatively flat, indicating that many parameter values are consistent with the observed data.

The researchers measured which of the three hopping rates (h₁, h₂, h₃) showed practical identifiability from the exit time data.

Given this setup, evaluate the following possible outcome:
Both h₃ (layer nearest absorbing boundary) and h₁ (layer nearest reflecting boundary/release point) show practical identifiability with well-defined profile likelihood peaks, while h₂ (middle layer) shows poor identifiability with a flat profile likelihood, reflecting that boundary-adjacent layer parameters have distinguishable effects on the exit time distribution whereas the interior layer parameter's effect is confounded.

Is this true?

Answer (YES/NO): NO